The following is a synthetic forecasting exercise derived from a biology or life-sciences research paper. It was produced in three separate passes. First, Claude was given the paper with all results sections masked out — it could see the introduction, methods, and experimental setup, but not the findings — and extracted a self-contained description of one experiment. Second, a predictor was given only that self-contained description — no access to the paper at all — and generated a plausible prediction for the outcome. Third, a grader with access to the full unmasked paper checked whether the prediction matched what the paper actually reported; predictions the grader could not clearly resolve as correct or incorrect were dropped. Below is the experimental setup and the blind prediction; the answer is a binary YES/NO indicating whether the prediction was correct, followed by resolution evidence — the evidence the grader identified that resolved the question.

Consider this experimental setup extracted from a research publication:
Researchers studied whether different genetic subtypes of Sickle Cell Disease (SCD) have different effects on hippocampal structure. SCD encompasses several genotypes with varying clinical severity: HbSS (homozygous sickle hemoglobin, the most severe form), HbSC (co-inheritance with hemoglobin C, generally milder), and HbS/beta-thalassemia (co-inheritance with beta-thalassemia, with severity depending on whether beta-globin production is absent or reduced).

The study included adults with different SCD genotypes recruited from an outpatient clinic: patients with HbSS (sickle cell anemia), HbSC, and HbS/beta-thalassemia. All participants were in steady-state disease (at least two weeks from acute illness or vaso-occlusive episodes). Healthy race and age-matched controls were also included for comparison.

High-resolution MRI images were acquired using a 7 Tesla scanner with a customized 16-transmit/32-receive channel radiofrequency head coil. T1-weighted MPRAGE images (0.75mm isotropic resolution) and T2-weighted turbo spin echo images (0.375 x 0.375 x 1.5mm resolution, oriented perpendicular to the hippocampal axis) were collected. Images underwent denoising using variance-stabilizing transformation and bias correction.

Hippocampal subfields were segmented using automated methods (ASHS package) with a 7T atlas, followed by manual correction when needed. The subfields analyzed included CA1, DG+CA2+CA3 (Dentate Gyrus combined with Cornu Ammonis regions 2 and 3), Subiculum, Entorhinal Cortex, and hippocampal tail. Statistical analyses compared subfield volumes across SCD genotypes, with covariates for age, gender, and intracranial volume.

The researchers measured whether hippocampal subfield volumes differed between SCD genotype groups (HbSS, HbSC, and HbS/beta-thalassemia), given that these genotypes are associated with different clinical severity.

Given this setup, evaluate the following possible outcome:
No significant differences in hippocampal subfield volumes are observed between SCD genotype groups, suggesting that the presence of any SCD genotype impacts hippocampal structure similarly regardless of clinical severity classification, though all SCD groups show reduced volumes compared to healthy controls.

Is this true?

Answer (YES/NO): YES